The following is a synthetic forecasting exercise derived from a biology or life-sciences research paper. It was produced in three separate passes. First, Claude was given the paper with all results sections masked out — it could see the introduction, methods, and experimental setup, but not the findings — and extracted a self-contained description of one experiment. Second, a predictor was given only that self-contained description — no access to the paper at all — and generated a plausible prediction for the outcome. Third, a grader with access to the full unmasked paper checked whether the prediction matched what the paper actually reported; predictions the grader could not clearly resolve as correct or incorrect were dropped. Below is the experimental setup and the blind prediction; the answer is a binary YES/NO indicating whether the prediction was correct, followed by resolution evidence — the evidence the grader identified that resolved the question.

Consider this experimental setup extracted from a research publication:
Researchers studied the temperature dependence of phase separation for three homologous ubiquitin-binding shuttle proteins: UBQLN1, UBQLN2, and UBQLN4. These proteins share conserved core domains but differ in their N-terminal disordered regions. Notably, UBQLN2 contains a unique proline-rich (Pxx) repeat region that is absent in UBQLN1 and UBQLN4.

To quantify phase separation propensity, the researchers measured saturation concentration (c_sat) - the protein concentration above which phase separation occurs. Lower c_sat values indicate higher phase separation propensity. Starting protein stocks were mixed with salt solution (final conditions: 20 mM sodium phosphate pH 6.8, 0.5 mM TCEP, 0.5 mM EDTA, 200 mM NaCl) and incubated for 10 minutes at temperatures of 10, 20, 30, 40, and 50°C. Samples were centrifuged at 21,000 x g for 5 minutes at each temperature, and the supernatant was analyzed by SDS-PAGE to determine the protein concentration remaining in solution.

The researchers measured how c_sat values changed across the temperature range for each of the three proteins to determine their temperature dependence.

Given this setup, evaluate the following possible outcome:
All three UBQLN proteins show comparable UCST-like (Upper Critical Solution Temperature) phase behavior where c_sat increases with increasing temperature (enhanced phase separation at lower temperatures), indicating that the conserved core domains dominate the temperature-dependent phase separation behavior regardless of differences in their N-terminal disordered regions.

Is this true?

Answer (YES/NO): NO